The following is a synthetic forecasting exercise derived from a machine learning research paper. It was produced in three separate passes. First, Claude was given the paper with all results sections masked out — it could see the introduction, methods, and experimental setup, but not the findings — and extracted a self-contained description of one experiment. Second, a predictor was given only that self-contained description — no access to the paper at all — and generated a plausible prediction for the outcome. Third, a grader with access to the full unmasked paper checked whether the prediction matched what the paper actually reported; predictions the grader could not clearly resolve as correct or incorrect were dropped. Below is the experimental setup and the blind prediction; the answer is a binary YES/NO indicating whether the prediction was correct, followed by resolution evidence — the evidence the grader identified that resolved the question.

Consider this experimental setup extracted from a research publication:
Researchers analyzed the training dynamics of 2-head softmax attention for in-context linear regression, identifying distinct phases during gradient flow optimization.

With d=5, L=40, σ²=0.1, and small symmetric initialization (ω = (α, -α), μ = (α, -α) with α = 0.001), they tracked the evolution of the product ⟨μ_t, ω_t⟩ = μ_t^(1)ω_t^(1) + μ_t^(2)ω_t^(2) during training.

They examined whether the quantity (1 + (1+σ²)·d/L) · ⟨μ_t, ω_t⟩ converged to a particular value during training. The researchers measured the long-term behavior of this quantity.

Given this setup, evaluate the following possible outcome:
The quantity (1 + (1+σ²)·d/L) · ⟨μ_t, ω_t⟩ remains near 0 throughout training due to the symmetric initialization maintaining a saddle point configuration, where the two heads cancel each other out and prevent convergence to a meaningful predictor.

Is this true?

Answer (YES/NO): NO